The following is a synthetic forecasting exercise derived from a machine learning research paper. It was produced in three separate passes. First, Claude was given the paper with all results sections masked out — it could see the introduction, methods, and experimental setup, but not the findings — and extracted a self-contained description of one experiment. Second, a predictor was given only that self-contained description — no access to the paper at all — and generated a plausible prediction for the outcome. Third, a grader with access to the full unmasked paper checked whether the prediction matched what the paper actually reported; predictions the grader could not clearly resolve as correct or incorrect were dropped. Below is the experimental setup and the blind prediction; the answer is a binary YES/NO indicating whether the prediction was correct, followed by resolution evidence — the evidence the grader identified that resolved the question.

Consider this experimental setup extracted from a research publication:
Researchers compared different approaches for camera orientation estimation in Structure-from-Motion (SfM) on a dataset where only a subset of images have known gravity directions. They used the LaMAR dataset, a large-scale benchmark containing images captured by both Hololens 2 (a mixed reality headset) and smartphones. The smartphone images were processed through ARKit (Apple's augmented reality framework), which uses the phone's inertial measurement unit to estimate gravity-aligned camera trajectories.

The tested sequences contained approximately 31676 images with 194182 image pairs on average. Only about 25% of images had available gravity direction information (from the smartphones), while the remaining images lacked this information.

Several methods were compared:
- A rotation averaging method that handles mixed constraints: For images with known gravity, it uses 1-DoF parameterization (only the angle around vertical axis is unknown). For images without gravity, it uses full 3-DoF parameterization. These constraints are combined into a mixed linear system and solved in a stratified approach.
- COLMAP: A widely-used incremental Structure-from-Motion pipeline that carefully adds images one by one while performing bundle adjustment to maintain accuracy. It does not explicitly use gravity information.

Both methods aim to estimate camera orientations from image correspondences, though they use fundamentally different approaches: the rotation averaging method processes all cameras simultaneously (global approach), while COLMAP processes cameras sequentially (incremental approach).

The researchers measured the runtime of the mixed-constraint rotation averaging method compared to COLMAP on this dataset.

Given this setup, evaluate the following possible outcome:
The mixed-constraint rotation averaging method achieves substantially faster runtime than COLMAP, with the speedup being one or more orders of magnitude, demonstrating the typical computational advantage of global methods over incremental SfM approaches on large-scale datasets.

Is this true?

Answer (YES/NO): YES